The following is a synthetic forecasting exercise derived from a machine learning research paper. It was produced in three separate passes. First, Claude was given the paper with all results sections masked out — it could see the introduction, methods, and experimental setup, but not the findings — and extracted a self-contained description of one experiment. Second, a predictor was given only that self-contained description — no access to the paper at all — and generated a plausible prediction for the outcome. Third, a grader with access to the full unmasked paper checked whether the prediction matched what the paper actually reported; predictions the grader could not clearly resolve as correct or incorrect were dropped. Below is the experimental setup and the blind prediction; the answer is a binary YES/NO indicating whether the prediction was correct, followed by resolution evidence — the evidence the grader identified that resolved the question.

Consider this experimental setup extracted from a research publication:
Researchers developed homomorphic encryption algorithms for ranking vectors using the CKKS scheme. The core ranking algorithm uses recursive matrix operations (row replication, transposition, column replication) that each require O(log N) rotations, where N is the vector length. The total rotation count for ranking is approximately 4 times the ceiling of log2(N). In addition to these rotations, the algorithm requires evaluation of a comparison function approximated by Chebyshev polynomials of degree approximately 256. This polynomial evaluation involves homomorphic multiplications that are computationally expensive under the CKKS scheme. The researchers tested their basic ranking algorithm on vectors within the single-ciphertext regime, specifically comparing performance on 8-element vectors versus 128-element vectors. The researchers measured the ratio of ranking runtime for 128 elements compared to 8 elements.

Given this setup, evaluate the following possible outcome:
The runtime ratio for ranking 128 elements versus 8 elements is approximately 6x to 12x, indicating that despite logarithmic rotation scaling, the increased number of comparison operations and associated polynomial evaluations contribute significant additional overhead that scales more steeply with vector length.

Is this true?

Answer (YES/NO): NO